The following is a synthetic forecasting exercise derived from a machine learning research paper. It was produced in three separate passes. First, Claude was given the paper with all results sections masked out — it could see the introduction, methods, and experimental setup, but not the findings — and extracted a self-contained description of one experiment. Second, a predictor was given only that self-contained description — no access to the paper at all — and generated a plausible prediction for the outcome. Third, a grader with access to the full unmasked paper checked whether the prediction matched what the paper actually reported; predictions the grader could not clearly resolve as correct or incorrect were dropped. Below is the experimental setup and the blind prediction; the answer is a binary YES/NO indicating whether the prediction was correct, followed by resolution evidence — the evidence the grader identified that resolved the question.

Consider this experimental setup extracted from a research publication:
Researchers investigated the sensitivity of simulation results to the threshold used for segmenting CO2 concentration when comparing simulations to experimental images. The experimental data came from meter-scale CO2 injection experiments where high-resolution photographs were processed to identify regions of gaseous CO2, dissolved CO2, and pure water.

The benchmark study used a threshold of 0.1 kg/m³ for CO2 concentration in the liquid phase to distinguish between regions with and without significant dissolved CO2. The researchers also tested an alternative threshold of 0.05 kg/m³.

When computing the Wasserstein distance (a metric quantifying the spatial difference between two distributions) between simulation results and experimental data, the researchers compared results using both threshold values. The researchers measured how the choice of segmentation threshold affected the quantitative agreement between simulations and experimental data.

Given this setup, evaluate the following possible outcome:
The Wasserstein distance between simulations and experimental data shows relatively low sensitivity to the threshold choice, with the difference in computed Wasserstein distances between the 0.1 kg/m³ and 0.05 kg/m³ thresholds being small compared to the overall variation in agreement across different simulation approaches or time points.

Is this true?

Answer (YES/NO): NO